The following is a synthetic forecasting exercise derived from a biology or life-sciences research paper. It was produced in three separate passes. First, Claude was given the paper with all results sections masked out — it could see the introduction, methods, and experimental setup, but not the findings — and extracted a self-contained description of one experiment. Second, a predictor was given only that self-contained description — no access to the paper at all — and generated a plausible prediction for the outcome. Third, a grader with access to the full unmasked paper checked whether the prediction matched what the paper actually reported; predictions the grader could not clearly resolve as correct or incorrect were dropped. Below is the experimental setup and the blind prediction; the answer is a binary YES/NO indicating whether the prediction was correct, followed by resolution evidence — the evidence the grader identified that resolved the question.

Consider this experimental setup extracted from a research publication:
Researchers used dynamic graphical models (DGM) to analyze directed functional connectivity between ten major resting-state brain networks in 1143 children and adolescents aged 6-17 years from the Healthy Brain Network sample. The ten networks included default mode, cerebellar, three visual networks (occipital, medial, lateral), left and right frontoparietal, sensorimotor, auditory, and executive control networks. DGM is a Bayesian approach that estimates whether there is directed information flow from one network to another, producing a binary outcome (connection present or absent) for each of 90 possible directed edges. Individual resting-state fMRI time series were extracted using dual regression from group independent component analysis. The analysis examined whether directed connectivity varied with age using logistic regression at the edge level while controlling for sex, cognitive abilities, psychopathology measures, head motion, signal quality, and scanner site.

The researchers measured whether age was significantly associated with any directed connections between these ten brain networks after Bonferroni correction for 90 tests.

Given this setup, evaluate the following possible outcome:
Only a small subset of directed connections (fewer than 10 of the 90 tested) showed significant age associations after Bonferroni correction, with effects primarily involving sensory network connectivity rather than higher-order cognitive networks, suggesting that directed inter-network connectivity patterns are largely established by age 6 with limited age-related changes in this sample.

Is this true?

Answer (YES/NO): YES